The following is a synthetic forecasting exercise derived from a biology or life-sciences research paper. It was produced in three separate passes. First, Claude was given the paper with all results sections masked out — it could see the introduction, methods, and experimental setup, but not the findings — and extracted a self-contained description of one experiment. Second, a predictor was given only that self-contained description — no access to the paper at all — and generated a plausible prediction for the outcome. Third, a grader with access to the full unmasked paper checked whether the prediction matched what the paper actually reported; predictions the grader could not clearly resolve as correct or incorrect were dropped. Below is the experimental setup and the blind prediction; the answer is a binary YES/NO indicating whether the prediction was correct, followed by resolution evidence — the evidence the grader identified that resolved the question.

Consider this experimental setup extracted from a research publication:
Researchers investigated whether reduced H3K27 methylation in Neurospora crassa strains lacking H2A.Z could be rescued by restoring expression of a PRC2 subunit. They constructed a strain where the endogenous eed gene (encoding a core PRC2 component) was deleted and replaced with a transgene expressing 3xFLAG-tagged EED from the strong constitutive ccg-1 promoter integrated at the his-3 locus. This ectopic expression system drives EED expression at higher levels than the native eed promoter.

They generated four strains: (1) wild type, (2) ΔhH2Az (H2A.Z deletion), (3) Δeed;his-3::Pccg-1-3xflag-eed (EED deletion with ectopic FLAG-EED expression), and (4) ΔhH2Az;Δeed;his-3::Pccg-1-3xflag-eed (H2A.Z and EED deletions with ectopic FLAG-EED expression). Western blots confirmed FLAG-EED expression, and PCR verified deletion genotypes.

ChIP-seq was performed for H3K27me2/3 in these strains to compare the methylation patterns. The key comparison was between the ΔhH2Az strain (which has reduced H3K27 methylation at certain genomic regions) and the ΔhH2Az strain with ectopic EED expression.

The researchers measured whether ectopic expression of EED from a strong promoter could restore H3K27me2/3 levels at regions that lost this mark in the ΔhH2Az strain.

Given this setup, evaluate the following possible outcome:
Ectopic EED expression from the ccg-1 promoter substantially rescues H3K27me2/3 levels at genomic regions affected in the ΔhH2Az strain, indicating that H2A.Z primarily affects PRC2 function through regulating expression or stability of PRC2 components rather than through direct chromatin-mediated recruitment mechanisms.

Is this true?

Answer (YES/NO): YES